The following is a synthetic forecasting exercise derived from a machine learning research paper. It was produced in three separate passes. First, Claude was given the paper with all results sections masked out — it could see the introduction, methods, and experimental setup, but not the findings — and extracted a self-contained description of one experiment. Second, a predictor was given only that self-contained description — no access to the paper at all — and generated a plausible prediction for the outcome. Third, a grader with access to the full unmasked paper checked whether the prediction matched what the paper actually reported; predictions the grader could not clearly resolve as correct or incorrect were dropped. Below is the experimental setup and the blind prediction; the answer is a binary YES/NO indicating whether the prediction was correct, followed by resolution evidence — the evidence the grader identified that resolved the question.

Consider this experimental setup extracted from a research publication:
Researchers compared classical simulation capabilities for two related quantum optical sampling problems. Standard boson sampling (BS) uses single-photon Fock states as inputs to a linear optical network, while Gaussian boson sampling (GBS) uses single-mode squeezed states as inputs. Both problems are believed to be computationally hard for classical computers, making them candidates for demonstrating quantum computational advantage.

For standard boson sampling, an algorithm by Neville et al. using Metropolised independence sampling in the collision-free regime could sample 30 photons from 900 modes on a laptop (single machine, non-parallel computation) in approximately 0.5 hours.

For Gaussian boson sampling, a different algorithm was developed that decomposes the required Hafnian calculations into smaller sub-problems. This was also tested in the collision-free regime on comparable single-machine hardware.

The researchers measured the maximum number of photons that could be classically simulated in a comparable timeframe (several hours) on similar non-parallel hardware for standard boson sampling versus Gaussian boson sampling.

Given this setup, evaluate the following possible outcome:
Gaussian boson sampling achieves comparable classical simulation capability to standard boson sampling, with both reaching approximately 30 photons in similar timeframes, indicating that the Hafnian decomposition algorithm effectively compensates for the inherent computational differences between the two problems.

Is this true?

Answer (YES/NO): NO